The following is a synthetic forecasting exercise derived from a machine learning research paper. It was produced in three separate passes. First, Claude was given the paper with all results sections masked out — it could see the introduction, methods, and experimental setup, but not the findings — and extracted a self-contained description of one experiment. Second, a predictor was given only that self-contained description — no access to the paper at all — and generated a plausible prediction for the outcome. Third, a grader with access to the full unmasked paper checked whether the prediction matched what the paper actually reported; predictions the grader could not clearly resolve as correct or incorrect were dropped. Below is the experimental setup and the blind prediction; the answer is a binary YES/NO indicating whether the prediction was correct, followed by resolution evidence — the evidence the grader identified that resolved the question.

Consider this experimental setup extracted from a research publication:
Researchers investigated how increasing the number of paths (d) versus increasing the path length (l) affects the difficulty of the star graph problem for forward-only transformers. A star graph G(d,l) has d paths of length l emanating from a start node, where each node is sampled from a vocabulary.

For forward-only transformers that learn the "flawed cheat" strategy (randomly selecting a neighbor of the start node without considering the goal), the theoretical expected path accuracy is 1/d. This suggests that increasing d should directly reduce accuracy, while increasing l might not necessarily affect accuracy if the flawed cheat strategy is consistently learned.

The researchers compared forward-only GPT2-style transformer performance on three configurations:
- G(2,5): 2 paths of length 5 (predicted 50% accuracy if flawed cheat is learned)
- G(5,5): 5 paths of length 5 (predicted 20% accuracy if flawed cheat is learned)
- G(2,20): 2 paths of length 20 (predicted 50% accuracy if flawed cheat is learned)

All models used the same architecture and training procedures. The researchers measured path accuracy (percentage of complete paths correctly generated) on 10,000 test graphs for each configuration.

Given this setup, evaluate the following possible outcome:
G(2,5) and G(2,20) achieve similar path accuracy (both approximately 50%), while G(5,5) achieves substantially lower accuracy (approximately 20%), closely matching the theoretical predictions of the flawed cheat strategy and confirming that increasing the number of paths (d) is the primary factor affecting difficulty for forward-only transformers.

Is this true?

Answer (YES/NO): YES